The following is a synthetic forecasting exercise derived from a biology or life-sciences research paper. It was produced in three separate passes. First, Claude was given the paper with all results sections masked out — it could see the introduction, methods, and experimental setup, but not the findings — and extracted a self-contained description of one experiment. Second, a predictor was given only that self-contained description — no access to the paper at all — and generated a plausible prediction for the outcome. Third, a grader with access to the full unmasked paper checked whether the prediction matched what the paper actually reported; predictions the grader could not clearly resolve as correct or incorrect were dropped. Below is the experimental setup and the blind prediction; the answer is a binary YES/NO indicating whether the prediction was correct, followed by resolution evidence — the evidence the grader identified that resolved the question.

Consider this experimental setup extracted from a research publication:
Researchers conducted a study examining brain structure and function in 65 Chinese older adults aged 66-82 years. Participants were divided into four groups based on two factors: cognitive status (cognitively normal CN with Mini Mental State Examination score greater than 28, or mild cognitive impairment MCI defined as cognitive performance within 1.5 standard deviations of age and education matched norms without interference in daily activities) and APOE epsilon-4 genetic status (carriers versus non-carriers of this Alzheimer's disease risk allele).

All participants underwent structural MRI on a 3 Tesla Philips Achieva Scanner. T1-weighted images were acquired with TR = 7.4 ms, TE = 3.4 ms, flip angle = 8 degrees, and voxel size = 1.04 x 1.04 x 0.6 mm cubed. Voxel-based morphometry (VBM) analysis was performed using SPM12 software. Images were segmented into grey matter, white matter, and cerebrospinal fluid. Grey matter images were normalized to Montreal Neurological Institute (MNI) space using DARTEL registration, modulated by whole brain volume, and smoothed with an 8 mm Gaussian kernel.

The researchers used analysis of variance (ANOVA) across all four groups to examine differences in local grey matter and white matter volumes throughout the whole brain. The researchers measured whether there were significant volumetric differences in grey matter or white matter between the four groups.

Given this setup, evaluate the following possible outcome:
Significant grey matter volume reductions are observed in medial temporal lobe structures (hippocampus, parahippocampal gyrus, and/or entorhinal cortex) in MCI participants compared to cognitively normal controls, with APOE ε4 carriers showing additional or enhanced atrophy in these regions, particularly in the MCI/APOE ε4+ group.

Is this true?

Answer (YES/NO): NO